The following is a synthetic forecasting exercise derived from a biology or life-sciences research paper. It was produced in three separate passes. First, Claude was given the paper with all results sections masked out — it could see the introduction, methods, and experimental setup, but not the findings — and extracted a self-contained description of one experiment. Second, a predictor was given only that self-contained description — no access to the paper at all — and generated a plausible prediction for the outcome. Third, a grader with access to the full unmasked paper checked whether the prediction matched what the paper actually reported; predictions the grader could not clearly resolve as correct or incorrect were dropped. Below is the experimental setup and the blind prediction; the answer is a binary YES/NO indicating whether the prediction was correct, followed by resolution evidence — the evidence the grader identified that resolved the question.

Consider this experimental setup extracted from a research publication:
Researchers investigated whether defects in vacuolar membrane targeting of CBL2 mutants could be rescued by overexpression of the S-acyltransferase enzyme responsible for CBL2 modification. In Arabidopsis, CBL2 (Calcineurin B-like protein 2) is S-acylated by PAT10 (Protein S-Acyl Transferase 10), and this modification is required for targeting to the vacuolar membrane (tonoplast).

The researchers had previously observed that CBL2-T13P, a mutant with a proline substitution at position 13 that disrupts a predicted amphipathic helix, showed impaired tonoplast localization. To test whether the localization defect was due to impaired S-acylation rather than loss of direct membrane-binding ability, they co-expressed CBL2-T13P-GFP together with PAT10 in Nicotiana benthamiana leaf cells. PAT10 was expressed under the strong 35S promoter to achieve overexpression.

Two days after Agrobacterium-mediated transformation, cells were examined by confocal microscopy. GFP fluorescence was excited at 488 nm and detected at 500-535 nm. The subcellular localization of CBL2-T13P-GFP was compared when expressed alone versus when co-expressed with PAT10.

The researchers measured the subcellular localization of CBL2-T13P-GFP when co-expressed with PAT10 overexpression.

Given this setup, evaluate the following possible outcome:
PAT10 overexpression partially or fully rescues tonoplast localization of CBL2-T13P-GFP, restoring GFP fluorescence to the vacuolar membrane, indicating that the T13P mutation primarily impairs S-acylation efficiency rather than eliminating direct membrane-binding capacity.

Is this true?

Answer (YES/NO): YES